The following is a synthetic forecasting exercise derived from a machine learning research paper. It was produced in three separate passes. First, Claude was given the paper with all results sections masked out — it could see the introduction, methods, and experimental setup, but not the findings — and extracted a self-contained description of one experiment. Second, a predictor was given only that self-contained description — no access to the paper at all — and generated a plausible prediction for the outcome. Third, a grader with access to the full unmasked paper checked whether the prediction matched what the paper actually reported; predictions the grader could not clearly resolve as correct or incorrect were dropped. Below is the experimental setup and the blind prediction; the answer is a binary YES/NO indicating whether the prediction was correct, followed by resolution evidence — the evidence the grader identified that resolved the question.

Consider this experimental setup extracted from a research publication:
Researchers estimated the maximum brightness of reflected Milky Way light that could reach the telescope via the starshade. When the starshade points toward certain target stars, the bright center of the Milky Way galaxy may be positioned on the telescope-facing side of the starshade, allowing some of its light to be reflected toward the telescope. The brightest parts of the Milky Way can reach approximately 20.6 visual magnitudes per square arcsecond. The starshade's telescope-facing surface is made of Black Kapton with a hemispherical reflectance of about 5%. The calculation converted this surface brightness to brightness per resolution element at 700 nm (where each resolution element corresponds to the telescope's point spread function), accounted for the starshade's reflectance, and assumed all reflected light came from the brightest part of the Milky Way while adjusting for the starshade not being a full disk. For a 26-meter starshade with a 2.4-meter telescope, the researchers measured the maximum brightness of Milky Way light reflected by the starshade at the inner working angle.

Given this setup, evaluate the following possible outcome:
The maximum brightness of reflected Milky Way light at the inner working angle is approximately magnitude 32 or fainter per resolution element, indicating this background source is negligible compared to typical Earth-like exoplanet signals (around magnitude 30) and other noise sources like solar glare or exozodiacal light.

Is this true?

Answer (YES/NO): NO